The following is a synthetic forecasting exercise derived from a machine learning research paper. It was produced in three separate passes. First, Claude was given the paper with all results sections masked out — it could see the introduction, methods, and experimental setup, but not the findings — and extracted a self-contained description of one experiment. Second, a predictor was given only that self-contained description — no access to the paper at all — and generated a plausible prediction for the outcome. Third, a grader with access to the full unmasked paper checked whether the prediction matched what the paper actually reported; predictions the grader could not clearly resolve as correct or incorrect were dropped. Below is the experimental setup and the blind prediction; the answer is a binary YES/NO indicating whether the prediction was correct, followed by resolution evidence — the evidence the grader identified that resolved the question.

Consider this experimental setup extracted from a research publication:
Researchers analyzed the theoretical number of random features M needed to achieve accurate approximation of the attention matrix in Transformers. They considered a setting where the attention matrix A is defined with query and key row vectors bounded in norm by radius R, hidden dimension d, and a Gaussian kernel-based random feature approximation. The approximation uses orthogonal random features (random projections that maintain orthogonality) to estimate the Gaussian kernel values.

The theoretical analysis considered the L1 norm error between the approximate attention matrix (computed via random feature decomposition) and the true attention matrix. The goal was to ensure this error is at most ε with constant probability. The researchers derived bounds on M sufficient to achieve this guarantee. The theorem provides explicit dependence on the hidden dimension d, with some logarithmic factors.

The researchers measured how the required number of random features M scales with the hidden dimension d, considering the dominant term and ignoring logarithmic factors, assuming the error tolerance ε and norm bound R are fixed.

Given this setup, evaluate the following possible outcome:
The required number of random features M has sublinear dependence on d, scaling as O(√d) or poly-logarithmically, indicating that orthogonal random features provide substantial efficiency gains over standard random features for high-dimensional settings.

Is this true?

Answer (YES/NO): NO